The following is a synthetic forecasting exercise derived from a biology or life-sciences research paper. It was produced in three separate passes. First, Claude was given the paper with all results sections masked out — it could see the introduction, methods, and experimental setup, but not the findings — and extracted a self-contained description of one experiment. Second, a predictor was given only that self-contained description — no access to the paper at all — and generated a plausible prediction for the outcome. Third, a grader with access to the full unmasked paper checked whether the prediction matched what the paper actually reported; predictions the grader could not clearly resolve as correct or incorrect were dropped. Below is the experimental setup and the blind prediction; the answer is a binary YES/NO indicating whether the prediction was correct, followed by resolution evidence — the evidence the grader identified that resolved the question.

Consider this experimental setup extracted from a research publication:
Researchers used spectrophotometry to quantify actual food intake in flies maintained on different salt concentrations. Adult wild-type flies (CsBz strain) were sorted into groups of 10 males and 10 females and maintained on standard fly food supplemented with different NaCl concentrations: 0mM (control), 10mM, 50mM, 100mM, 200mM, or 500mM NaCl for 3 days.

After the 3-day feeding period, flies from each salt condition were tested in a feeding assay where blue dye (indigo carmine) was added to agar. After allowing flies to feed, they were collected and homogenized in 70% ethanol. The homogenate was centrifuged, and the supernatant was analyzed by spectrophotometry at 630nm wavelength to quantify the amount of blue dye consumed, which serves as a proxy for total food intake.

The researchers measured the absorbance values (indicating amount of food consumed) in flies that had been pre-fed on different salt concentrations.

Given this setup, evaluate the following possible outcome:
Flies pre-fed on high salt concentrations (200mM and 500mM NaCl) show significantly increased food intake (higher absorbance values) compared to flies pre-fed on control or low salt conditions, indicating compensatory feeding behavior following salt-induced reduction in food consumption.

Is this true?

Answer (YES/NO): YES